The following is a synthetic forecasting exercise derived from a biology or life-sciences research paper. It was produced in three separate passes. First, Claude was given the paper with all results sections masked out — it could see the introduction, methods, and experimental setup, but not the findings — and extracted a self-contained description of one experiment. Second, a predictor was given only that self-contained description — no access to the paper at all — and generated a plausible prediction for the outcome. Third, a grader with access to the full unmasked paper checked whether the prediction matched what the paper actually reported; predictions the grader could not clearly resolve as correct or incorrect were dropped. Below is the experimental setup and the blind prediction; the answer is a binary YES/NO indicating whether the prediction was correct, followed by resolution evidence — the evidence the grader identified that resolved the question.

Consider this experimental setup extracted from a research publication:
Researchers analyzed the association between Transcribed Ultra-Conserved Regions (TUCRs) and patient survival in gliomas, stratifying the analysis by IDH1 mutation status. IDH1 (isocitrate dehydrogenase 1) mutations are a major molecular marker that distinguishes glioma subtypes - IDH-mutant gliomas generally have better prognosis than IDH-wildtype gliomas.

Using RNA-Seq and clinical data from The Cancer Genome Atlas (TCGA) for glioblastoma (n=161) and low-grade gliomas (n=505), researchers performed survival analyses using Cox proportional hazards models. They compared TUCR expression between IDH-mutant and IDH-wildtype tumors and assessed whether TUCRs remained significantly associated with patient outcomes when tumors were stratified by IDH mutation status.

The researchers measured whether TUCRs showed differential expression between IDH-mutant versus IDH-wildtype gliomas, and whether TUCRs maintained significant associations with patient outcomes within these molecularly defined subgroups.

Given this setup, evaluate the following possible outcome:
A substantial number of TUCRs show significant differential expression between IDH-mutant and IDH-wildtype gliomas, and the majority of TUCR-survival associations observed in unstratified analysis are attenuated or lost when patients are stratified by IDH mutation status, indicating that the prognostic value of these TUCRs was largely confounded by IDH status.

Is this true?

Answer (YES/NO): NO